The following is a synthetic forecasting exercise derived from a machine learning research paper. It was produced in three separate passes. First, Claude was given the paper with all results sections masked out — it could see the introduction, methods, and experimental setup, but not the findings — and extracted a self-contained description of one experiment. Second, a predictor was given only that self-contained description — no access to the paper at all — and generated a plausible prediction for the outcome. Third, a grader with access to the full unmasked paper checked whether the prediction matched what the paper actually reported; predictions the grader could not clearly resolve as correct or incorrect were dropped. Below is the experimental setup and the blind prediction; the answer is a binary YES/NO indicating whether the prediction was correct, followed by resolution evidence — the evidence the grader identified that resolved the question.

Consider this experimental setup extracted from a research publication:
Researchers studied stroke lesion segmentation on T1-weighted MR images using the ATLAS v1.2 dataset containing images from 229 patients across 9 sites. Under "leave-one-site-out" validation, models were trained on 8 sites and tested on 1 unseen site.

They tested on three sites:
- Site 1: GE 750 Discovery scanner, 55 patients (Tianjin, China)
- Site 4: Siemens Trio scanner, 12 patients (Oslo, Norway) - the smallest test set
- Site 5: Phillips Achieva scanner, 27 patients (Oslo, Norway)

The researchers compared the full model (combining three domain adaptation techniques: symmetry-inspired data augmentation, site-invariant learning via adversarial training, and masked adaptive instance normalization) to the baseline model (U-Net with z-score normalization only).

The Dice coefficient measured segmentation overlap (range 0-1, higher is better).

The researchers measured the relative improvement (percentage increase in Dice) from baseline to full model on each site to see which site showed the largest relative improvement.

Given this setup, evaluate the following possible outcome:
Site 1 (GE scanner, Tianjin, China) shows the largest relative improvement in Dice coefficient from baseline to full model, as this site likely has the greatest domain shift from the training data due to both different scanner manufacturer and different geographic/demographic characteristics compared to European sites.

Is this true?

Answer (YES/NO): NO